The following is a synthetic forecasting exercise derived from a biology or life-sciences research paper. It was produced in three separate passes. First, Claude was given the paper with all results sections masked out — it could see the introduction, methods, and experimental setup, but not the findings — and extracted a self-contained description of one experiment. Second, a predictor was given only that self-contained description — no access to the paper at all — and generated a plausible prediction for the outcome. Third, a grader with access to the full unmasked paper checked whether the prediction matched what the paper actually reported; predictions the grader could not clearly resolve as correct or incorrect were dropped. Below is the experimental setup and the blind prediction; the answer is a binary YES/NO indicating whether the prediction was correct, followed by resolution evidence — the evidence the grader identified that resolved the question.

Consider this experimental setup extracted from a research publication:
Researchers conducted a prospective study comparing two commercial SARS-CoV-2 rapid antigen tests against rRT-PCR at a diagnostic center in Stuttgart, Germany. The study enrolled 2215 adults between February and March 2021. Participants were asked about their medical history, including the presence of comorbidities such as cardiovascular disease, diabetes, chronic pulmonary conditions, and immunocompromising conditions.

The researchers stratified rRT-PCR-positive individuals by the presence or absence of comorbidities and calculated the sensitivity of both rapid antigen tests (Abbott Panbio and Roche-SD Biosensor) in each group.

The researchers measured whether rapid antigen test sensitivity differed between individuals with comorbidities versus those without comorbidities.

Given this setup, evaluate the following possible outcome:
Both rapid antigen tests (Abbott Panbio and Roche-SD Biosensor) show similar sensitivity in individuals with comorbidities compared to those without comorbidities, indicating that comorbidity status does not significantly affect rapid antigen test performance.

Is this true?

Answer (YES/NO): NO